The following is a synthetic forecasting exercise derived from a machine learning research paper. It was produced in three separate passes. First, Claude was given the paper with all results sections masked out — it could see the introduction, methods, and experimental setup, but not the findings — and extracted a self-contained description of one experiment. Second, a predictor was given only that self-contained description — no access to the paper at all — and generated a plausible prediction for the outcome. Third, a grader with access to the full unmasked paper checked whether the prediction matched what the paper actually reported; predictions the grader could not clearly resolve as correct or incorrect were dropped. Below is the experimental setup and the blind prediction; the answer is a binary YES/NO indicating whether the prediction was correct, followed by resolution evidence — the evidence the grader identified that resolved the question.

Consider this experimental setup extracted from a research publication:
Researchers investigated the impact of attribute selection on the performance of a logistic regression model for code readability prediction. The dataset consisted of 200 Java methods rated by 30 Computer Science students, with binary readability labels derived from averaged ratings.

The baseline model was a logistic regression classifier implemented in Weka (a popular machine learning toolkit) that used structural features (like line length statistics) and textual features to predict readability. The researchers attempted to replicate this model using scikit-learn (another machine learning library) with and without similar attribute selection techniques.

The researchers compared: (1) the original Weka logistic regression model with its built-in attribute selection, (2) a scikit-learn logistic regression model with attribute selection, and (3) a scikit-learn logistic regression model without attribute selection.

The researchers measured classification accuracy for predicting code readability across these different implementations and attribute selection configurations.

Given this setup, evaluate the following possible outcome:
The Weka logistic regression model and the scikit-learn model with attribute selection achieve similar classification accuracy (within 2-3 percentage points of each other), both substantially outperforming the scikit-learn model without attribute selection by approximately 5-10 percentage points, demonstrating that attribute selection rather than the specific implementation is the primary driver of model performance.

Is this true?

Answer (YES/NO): NO